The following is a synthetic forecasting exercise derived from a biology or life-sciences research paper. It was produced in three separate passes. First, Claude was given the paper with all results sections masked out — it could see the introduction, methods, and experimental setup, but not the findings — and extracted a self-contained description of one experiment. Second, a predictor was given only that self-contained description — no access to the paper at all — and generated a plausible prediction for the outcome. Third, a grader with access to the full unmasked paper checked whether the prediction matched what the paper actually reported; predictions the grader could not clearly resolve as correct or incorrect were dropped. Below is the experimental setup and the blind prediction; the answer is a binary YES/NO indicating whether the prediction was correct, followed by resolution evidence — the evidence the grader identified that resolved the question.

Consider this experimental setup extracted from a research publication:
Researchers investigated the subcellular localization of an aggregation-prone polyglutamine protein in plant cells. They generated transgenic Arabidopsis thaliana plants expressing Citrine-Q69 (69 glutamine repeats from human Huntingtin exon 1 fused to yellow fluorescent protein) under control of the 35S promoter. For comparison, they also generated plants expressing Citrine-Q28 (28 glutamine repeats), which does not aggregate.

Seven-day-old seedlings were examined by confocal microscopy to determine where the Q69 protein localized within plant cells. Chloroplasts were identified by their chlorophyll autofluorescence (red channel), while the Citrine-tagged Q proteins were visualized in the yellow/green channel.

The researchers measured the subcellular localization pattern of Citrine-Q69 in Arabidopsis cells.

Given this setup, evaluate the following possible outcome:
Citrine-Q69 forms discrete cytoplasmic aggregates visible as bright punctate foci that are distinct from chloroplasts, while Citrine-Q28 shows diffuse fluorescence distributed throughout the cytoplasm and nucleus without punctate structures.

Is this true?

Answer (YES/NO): NO